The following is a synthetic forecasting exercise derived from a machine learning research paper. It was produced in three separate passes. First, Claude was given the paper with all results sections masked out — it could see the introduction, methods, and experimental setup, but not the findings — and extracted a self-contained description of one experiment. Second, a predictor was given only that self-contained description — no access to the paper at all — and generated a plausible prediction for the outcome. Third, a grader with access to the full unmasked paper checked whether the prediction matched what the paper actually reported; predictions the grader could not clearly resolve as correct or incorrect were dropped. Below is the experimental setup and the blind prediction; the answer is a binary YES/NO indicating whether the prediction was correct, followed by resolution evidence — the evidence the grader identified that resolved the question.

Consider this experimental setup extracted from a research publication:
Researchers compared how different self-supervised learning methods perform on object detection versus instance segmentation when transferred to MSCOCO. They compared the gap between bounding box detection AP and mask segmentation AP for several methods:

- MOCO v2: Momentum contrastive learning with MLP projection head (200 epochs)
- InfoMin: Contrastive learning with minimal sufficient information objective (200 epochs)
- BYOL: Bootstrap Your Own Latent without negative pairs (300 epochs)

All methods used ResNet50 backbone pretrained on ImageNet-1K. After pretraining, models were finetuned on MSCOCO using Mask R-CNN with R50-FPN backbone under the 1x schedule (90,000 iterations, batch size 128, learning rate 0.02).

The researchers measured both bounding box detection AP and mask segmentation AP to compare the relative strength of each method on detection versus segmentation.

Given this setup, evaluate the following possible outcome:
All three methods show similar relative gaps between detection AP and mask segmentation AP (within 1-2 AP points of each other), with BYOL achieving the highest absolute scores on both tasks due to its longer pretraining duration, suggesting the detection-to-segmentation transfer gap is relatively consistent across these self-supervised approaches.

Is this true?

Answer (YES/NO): NO